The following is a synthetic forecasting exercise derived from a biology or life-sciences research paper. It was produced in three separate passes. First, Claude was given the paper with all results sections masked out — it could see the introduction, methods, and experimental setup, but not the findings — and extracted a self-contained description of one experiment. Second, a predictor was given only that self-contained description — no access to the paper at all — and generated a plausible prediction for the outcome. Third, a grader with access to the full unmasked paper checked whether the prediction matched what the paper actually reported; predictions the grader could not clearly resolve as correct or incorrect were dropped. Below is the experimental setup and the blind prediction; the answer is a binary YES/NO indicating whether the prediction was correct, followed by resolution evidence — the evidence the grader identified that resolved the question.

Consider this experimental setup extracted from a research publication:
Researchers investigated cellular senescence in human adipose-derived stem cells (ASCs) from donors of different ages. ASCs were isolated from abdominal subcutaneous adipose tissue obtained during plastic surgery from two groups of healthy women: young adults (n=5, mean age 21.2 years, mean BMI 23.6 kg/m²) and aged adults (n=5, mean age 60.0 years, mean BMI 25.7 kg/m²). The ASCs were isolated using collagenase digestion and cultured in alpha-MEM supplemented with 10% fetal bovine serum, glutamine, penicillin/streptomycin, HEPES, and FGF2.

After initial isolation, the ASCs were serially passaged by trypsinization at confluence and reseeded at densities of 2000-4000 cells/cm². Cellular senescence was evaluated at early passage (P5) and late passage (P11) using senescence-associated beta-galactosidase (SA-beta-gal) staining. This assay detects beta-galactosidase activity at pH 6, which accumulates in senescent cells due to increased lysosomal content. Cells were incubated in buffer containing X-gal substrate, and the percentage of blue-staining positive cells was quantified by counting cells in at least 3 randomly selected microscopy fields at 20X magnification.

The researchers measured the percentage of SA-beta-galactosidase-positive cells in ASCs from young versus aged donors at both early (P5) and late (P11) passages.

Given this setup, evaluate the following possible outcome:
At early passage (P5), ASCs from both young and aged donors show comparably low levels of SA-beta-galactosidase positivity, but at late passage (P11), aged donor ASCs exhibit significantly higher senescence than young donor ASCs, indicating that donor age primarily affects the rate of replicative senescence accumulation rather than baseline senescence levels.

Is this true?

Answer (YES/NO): NO